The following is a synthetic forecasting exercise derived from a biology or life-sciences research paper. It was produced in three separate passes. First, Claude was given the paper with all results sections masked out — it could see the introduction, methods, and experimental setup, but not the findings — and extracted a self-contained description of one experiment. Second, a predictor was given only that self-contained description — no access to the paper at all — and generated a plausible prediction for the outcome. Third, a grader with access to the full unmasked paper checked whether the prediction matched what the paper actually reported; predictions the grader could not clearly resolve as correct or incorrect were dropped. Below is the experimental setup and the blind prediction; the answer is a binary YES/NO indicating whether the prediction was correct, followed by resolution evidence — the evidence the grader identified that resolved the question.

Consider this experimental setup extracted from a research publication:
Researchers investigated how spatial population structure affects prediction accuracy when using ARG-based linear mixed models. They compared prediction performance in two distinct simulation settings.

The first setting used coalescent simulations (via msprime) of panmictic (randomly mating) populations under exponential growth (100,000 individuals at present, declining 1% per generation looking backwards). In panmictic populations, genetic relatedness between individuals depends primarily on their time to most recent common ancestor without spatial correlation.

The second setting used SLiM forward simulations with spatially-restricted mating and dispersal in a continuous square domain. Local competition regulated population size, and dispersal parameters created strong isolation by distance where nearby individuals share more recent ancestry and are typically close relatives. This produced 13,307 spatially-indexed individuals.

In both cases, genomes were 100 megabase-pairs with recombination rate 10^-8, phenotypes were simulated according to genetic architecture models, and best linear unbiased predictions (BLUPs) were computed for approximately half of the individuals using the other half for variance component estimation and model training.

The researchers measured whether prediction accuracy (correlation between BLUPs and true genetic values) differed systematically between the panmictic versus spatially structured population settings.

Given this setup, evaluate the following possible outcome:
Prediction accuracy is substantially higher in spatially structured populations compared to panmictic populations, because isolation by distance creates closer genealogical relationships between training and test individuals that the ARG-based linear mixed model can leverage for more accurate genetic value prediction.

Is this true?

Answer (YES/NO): NO